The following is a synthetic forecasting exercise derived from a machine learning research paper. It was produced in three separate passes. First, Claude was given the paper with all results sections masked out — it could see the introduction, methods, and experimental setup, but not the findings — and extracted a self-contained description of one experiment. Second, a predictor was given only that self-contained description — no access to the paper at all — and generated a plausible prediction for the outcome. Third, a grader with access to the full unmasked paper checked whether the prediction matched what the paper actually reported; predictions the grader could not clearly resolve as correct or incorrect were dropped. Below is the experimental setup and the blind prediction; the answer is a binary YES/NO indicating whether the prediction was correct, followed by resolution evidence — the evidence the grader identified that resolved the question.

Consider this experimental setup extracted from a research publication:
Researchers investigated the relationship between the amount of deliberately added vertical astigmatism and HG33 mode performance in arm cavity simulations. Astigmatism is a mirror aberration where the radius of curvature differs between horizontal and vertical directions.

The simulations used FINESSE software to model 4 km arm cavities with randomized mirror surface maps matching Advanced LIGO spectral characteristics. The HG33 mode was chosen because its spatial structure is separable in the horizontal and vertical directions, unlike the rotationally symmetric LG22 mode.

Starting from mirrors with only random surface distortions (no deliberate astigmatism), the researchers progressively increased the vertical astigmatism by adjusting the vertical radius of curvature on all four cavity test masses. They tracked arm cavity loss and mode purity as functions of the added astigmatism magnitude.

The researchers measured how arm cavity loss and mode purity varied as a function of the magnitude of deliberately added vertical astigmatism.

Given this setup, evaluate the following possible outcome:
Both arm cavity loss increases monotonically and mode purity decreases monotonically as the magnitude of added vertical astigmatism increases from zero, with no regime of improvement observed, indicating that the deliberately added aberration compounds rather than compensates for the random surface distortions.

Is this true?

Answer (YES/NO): NO